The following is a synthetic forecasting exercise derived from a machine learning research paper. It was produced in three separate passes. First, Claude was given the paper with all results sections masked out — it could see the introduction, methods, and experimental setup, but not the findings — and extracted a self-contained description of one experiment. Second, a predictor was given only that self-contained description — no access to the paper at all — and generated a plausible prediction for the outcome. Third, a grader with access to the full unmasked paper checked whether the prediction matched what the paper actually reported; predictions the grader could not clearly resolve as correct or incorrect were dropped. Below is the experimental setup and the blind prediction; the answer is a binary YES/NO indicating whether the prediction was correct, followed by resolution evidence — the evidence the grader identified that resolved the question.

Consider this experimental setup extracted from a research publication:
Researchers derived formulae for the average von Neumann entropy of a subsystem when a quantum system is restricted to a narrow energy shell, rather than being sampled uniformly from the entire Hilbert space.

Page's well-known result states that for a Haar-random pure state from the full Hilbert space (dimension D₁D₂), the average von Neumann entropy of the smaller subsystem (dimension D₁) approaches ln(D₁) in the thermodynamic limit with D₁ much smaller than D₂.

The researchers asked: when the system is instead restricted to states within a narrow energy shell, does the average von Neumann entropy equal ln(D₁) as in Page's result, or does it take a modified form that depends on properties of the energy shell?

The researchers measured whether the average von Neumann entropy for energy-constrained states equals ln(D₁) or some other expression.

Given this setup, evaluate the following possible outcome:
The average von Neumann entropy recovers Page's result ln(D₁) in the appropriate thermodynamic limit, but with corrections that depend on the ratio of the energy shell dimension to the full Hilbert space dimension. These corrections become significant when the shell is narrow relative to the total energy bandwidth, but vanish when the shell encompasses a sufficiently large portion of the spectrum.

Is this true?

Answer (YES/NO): NO